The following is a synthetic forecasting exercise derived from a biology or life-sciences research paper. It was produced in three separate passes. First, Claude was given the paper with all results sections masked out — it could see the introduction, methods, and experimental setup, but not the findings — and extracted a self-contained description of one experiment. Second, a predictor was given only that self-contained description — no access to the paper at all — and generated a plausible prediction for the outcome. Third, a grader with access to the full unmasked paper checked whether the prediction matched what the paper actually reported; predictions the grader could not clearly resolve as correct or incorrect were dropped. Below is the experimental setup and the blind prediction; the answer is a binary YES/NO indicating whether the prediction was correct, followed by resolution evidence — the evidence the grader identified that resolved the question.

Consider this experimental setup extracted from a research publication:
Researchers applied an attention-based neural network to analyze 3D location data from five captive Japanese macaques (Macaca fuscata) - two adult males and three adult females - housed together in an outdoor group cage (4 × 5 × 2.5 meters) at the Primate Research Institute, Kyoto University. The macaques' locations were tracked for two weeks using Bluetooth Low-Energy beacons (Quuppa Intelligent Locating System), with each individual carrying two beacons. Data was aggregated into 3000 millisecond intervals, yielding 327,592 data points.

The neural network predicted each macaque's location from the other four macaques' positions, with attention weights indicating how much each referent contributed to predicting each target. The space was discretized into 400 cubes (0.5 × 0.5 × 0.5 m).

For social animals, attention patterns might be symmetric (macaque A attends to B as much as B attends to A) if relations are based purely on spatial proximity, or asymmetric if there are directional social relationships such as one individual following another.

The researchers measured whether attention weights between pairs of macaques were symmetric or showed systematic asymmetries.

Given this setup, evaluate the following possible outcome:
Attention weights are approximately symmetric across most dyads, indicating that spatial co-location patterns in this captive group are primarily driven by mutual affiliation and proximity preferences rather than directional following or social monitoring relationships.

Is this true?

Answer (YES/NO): NO